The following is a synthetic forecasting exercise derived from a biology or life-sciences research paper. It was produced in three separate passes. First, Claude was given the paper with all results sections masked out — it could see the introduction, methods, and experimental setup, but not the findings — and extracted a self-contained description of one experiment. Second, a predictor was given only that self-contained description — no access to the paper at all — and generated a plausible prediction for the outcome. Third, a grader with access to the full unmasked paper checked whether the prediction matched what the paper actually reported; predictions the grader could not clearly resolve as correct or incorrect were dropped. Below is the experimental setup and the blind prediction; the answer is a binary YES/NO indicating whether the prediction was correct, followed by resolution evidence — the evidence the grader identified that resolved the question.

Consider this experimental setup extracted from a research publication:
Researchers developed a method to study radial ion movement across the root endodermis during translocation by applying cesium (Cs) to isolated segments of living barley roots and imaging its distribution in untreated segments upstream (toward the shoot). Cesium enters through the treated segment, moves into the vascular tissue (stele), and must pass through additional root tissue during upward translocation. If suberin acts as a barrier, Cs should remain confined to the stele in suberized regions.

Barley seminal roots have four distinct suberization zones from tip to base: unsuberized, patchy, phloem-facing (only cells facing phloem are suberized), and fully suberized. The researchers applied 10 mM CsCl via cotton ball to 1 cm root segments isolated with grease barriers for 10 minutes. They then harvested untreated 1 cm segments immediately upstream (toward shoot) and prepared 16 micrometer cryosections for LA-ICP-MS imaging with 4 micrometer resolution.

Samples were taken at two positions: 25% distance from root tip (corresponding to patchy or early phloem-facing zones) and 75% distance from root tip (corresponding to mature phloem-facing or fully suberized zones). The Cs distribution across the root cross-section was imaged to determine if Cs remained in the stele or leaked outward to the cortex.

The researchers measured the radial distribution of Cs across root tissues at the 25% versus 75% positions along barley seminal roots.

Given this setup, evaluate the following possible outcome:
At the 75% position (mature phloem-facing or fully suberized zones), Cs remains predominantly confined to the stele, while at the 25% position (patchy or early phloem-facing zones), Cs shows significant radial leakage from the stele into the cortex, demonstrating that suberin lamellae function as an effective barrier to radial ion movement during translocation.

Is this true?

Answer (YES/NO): YES